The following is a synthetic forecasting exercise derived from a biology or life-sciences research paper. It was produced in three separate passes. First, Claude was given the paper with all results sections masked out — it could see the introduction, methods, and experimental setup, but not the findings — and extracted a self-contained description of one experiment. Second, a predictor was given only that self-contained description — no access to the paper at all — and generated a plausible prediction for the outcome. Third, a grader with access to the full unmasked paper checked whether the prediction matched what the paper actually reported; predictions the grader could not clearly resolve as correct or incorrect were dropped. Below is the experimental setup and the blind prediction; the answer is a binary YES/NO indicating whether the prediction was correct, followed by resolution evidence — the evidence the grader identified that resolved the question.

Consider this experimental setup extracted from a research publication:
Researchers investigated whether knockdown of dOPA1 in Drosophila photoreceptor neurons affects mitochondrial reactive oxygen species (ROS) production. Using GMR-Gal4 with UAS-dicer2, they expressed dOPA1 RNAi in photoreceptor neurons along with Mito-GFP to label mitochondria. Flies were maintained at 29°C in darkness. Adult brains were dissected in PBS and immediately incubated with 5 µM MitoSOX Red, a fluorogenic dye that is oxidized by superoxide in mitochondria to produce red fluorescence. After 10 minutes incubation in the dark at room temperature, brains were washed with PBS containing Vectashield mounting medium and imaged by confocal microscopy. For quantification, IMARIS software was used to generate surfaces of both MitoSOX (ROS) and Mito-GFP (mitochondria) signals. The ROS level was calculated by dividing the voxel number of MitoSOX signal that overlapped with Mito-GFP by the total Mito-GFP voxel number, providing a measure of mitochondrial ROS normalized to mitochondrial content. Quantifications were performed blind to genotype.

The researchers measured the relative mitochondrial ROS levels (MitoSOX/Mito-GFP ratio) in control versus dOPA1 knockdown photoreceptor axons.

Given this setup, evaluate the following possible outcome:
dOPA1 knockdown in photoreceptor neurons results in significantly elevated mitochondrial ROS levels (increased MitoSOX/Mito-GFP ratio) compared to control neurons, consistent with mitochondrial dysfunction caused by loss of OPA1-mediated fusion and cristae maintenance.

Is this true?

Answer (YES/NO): YES